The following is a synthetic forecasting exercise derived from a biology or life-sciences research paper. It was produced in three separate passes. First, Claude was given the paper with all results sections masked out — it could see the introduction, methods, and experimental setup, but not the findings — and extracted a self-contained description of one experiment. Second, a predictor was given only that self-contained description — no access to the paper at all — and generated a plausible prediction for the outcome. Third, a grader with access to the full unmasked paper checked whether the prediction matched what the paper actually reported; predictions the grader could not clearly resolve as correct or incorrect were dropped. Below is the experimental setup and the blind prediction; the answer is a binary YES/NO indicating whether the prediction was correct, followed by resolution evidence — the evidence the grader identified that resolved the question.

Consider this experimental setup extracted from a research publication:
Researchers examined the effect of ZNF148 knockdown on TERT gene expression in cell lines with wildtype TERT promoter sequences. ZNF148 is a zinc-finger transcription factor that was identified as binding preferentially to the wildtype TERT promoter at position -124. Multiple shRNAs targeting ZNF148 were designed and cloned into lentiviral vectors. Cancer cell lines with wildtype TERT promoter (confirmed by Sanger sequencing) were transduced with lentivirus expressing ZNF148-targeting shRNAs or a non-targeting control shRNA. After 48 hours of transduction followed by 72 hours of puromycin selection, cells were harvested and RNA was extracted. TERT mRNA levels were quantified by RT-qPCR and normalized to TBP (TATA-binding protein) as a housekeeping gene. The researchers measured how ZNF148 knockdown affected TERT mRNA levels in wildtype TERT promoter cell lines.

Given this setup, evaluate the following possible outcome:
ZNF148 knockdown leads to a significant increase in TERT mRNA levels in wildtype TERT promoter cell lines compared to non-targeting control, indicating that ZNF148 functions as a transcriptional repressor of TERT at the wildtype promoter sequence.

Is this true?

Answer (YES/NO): NO